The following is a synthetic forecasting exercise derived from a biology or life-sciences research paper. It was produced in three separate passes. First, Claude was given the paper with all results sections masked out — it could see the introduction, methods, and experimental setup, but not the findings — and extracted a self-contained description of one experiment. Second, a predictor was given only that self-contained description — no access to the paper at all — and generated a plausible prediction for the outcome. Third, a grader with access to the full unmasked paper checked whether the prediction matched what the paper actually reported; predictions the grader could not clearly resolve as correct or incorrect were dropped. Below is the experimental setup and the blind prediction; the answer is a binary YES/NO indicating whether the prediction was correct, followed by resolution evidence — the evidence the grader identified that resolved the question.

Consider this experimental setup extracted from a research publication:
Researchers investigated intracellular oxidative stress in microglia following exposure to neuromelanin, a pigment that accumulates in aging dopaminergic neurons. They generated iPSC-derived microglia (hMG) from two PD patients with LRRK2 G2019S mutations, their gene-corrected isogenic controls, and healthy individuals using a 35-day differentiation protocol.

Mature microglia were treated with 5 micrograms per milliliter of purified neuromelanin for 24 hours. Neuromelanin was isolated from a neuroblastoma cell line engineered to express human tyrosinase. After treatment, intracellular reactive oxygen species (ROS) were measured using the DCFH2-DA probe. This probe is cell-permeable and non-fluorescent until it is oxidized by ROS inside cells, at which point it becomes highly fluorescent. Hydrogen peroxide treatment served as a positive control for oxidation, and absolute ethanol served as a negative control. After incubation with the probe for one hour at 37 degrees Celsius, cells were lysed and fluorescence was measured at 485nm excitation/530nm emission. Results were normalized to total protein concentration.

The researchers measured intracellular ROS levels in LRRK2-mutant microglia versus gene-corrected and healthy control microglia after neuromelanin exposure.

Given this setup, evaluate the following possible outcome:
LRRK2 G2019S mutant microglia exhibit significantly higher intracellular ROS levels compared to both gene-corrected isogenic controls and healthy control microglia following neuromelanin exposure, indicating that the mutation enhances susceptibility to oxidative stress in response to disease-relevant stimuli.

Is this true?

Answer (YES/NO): NO